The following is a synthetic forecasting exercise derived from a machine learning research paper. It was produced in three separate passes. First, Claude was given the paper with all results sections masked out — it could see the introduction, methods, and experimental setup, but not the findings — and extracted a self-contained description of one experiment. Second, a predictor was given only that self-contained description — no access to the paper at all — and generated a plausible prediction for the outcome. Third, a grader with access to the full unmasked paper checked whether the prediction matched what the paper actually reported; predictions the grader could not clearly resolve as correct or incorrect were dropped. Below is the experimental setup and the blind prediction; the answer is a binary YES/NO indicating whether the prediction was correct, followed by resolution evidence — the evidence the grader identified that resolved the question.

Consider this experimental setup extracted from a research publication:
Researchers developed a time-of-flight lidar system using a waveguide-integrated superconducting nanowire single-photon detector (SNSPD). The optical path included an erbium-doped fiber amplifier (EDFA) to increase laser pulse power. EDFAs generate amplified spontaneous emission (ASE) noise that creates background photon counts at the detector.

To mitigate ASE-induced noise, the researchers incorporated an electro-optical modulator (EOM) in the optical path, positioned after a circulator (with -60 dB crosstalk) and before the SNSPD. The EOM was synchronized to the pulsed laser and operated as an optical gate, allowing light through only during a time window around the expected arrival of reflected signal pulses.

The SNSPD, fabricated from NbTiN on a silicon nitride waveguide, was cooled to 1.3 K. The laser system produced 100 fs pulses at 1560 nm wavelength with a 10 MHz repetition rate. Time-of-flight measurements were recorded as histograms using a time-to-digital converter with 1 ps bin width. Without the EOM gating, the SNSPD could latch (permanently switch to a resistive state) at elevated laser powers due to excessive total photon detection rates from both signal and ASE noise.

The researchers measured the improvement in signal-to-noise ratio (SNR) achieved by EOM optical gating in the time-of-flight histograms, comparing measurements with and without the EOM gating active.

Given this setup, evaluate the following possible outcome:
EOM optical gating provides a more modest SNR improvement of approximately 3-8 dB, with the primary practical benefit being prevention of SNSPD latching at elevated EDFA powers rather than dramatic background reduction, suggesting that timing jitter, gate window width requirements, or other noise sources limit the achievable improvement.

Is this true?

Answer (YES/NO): NO